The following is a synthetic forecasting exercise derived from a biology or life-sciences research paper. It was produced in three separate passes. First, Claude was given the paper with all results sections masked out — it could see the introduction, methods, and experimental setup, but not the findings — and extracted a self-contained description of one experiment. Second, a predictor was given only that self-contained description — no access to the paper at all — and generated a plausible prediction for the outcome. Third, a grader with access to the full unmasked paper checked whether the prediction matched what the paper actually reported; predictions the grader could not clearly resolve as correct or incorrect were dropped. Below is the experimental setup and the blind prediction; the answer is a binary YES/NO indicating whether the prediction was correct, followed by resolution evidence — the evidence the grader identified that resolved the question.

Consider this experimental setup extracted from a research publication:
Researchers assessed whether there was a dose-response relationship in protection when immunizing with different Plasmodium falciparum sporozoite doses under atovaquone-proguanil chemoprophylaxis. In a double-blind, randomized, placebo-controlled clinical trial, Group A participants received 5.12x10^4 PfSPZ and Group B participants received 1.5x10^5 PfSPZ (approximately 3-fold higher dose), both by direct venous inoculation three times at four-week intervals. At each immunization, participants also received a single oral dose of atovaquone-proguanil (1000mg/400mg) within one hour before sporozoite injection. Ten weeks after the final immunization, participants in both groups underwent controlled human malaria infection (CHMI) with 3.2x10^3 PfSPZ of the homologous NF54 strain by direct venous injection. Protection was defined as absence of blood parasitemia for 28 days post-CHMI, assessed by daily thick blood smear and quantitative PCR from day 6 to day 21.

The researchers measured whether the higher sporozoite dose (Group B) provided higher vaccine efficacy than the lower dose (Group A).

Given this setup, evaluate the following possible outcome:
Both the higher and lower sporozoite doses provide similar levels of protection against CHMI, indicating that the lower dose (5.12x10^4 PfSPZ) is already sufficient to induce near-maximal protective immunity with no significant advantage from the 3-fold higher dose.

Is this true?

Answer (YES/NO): NO